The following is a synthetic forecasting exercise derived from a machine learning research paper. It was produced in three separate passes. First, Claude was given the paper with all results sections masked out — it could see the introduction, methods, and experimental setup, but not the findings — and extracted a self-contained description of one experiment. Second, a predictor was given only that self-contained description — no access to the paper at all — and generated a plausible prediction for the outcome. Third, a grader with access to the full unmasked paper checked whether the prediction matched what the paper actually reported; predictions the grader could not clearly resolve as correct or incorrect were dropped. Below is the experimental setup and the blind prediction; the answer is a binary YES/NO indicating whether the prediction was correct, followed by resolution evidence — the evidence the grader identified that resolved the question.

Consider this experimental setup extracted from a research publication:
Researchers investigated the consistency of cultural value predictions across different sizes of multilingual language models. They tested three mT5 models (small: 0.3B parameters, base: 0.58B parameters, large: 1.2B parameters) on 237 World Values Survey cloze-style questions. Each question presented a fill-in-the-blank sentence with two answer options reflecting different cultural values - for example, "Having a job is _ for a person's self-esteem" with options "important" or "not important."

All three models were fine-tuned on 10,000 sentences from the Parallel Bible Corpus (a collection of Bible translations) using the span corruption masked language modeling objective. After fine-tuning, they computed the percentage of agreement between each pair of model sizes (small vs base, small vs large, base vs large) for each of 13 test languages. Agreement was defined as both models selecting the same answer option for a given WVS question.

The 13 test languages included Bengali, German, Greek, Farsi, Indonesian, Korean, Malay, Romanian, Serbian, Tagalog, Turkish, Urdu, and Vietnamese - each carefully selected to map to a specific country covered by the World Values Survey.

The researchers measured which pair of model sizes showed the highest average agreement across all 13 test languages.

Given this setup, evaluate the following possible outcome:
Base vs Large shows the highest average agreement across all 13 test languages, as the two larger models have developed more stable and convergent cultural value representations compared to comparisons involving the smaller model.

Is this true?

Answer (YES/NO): YES